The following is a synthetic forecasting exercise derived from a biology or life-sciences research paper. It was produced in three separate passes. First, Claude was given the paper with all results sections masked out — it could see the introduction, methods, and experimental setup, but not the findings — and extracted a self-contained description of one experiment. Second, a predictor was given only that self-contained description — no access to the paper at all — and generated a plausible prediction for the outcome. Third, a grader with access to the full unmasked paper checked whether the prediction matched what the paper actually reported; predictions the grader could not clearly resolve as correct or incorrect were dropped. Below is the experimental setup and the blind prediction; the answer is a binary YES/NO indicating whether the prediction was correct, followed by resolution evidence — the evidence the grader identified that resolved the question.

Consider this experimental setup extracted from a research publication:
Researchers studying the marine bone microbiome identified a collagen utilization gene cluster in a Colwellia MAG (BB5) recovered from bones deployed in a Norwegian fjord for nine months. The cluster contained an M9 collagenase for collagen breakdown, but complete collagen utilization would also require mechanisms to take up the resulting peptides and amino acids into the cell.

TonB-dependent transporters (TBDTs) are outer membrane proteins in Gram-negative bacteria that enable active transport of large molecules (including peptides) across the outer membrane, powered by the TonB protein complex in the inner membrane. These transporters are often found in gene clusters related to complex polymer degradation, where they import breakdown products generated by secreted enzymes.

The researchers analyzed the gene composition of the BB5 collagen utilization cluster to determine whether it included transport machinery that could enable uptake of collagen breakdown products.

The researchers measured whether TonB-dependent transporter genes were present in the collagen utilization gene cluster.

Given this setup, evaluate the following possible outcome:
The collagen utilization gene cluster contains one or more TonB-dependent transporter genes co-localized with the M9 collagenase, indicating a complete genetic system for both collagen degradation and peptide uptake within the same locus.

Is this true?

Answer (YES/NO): YES